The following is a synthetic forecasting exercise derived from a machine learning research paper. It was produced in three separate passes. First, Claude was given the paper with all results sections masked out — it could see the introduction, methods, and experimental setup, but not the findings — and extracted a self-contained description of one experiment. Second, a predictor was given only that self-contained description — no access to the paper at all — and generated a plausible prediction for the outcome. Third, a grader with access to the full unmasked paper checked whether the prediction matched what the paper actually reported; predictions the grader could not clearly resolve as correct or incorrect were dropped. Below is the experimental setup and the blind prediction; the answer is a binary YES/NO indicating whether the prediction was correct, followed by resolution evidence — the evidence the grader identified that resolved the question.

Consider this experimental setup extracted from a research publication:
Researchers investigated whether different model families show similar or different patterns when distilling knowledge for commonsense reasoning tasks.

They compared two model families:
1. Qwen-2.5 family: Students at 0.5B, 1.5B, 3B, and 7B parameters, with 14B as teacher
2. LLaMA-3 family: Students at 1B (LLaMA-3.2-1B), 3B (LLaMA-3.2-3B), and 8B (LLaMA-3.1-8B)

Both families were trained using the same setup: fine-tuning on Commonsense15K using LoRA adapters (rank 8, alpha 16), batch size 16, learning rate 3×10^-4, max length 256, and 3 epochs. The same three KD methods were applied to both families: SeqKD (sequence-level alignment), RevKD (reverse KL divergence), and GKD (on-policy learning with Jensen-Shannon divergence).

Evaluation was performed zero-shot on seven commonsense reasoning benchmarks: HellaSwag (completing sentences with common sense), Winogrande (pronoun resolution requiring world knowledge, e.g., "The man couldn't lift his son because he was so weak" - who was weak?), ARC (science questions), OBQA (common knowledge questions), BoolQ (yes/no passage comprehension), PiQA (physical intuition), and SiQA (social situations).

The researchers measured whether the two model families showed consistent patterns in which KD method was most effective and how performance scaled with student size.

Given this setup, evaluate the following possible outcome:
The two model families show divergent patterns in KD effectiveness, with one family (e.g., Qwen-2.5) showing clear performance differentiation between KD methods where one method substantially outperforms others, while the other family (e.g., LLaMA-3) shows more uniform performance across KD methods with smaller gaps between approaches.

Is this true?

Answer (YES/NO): NO